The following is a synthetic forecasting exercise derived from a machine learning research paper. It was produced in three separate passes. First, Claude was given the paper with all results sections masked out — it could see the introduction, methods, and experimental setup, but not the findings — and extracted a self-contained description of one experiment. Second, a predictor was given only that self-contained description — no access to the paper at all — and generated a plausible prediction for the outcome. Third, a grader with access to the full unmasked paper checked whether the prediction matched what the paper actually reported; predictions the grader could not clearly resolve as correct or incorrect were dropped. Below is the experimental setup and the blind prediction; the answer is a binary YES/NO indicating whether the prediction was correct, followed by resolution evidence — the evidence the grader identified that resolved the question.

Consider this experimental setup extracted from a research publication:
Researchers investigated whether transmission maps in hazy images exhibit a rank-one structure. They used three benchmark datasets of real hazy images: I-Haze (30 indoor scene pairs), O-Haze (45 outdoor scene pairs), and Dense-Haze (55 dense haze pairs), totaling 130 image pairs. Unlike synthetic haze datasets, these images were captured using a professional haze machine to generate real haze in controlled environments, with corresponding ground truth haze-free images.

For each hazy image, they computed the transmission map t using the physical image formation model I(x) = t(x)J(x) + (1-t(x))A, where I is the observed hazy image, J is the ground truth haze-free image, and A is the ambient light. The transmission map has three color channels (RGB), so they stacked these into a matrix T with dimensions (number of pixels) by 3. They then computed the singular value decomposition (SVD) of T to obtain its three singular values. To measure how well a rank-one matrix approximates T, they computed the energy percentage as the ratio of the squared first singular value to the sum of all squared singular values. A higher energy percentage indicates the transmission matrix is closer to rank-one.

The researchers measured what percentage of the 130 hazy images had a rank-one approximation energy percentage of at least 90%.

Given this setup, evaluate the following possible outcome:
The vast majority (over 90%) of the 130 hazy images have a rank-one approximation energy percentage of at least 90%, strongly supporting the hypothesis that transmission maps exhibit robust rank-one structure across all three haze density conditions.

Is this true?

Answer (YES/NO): YES